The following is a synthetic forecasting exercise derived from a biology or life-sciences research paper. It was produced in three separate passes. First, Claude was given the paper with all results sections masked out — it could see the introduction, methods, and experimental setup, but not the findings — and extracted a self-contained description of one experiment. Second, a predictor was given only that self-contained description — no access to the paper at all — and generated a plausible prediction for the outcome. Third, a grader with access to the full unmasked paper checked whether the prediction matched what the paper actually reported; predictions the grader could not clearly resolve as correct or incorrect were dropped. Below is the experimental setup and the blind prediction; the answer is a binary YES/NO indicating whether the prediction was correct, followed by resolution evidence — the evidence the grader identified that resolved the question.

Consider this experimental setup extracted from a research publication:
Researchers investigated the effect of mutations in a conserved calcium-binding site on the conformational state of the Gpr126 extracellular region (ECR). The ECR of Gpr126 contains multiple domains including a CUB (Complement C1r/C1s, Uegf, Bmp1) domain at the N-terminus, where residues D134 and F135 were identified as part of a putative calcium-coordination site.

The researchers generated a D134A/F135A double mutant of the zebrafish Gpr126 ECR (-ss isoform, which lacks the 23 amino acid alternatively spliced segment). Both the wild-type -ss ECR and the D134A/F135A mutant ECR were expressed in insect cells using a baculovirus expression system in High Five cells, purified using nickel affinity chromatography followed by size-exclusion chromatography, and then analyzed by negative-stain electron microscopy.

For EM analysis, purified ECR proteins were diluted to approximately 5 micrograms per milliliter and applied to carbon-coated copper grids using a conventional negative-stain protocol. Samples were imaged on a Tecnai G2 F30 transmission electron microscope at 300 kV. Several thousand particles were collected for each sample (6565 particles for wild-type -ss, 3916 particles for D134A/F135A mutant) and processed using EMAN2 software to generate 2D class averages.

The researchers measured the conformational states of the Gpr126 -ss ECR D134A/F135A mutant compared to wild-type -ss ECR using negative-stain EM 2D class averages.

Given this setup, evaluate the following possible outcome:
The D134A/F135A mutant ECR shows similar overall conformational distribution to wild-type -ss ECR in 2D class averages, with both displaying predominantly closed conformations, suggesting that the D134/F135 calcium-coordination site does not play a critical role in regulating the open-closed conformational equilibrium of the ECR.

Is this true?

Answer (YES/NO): NO